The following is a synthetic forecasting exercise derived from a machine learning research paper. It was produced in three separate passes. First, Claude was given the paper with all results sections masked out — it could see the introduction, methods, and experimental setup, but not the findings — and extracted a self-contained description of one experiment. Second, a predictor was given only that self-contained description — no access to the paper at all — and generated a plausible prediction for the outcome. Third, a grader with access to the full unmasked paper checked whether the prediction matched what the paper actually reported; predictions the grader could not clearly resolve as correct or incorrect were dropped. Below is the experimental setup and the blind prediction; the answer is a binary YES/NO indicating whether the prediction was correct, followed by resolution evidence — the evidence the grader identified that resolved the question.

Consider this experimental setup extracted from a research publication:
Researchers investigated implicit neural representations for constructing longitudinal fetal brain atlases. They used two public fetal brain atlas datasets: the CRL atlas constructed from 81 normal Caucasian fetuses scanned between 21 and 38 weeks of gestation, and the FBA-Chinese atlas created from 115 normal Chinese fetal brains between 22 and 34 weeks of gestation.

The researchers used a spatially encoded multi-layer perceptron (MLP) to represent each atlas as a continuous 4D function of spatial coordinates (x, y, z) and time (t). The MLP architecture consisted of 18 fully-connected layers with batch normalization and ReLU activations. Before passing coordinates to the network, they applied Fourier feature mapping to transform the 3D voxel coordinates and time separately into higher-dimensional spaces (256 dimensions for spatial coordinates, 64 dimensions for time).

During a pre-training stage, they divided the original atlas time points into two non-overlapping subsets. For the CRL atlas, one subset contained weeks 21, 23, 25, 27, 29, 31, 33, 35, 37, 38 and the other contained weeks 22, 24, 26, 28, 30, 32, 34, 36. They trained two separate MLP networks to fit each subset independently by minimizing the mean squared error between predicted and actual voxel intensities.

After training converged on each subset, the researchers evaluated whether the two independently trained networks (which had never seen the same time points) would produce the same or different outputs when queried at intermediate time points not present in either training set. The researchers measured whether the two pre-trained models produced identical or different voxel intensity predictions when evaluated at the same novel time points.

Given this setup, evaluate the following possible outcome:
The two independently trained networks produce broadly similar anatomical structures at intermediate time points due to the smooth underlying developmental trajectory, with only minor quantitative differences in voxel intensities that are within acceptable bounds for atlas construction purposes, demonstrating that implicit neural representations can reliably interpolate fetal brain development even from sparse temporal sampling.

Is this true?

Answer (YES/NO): NO